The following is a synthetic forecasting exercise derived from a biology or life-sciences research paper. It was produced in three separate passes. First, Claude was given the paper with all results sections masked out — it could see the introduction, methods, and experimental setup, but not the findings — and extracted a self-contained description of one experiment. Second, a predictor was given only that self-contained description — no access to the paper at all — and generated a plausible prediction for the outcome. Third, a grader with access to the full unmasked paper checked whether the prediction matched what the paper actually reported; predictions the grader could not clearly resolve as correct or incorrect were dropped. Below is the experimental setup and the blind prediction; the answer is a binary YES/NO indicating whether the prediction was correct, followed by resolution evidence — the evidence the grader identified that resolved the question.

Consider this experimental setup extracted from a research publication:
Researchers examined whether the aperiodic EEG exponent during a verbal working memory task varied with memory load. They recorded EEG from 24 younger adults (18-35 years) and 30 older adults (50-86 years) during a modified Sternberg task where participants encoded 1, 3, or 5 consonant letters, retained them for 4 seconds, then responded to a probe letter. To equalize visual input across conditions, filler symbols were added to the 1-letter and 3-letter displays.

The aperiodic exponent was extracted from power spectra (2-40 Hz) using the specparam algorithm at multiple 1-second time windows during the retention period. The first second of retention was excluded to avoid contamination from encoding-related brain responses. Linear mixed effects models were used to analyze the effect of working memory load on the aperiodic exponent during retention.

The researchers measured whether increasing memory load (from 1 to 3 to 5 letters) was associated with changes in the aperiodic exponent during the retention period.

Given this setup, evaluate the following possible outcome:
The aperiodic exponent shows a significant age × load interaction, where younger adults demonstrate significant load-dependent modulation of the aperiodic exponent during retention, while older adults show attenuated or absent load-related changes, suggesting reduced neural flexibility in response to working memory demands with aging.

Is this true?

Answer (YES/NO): NO